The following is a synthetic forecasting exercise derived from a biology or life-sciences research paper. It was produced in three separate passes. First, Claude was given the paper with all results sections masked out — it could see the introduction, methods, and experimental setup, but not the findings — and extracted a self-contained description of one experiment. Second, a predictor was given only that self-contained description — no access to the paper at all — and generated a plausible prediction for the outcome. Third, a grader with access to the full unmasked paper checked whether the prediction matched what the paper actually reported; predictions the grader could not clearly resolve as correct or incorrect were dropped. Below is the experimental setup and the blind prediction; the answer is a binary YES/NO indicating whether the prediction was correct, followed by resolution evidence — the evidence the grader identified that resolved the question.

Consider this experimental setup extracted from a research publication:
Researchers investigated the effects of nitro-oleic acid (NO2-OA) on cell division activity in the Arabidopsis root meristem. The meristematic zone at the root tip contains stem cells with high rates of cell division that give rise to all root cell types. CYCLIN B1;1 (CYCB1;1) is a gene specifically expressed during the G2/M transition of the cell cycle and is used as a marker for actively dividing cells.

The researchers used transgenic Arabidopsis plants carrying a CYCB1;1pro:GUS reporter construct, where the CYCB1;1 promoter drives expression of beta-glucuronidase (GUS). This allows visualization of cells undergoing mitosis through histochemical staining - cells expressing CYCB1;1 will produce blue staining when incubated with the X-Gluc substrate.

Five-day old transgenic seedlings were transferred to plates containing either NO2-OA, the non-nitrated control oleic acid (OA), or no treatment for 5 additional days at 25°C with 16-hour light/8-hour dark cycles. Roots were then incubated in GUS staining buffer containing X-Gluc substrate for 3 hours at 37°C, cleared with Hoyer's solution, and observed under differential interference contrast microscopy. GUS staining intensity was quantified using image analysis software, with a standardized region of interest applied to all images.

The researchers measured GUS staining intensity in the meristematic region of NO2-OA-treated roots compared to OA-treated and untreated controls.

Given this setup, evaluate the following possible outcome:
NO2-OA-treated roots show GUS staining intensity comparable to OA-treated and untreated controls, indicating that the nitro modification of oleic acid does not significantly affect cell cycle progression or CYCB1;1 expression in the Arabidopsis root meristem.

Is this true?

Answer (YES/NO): NO